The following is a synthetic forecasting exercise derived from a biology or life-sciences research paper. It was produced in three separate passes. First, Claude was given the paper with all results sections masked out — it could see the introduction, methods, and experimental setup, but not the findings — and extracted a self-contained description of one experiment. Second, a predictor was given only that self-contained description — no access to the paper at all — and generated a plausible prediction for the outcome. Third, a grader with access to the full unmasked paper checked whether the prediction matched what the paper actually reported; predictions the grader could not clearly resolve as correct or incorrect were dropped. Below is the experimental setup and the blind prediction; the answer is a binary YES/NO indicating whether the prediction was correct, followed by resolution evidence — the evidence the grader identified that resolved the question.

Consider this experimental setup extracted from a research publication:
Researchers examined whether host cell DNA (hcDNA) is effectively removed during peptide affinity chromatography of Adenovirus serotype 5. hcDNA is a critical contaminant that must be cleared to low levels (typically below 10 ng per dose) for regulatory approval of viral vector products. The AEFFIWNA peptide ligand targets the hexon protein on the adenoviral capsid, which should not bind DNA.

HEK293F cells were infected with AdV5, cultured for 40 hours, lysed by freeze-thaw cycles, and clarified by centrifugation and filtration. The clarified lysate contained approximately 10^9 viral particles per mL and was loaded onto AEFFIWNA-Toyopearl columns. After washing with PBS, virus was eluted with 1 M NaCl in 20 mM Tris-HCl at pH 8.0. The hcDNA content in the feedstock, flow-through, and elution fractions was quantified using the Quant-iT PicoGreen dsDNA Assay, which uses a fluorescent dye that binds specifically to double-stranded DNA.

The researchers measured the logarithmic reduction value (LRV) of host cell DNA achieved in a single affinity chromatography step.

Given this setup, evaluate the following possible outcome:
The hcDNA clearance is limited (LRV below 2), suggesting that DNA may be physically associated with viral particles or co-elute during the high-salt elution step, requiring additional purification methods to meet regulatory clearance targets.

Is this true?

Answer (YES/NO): YES